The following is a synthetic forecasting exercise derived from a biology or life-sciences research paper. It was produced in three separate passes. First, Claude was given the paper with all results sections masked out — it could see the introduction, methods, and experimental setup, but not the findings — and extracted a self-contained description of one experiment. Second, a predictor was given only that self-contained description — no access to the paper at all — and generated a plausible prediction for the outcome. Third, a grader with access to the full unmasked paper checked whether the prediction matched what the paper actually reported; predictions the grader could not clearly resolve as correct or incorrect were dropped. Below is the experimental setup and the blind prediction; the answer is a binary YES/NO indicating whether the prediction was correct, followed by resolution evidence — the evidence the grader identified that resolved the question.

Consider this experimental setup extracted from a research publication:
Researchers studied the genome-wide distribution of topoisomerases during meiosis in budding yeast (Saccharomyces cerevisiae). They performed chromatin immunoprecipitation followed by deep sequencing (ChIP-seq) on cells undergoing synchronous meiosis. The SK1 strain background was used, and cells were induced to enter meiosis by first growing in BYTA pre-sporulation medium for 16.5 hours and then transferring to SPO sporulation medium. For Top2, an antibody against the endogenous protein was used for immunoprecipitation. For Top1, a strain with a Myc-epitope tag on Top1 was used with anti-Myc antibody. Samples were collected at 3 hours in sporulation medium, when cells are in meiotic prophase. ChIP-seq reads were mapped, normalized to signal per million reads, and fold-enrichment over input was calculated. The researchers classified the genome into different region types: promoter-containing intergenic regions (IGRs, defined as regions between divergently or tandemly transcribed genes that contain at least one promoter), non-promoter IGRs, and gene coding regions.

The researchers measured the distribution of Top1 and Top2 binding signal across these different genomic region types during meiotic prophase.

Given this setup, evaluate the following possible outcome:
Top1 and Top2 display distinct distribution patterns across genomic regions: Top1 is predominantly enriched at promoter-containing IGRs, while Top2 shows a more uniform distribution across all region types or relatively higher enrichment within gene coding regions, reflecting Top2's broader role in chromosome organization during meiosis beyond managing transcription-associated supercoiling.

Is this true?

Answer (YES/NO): NO